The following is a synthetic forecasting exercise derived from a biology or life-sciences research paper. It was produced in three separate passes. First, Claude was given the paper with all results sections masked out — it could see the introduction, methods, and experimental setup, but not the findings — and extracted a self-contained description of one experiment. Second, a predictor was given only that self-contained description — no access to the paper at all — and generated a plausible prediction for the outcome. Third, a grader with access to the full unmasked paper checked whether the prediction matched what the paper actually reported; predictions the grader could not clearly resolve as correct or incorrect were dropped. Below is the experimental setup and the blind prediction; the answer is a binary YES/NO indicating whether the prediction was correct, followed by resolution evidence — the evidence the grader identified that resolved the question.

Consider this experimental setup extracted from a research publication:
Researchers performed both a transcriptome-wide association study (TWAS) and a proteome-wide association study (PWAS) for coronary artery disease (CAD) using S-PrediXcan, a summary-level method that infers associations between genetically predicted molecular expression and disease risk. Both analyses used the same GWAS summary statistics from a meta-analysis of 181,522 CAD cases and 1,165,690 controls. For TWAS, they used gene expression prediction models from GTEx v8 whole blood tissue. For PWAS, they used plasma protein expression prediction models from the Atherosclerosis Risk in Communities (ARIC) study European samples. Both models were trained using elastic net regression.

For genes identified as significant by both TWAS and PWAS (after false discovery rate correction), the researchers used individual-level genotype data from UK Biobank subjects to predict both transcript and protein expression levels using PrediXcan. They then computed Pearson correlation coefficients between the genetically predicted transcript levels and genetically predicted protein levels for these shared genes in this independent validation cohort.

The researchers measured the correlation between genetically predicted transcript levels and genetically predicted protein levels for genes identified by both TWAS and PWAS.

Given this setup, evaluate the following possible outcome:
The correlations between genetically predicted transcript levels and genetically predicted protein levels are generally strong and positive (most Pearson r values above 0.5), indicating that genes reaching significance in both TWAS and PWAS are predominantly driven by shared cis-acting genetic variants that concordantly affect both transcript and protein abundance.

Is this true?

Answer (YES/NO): NO